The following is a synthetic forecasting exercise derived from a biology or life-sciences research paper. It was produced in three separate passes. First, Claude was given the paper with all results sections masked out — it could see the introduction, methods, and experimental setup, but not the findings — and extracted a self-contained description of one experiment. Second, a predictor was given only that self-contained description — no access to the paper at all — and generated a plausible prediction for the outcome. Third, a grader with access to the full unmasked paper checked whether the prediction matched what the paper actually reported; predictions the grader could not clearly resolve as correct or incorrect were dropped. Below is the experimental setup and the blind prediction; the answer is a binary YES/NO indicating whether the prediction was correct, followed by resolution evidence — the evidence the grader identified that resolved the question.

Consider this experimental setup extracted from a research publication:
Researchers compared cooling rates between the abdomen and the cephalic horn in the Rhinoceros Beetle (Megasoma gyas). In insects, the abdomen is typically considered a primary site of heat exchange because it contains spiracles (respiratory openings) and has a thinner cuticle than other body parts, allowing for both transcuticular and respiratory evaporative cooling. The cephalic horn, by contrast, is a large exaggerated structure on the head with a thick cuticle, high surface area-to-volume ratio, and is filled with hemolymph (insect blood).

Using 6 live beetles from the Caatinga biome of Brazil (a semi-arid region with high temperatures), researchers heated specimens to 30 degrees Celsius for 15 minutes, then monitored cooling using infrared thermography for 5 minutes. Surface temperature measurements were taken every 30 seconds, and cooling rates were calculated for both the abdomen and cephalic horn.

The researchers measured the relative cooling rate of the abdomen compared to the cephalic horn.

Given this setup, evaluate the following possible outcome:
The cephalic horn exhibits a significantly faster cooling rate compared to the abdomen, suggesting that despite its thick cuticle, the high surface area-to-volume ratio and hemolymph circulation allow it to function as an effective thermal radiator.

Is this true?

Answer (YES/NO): NO